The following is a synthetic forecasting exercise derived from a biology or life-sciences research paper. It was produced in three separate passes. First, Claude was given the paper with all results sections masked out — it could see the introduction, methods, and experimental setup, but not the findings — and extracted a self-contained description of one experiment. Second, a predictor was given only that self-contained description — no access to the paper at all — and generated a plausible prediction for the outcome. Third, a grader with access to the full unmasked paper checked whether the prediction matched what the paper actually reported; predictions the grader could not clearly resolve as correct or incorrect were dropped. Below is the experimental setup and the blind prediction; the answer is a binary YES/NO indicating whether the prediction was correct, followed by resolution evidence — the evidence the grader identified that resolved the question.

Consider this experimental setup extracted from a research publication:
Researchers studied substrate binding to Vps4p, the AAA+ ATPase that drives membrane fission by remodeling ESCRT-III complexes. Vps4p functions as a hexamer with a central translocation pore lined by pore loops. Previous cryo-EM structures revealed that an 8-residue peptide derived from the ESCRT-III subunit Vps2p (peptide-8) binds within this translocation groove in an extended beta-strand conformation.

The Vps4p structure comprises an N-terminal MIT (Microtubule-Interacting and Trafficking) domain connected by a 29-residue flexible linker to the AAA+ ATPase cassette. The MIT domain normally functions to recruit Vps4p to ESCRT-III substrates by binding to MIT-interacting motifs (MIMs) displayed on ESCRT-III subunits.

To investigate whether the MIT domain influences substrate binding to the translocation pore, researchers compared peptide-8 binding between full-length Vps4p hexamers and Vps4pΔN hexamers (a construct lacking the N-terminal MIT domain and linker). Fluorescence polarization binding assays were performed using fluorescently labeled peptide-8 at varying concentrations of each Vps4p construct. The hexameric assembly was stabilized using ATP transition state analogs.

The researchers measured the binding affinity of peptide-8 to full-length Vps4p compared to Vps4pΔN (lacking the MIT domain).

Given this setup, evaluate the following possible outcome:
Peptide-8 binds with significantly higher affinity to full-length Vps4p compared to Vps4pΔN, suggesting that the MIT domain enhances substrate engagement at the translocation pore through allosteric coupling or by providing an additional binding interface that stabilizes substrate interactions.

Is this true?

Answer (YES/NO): NO